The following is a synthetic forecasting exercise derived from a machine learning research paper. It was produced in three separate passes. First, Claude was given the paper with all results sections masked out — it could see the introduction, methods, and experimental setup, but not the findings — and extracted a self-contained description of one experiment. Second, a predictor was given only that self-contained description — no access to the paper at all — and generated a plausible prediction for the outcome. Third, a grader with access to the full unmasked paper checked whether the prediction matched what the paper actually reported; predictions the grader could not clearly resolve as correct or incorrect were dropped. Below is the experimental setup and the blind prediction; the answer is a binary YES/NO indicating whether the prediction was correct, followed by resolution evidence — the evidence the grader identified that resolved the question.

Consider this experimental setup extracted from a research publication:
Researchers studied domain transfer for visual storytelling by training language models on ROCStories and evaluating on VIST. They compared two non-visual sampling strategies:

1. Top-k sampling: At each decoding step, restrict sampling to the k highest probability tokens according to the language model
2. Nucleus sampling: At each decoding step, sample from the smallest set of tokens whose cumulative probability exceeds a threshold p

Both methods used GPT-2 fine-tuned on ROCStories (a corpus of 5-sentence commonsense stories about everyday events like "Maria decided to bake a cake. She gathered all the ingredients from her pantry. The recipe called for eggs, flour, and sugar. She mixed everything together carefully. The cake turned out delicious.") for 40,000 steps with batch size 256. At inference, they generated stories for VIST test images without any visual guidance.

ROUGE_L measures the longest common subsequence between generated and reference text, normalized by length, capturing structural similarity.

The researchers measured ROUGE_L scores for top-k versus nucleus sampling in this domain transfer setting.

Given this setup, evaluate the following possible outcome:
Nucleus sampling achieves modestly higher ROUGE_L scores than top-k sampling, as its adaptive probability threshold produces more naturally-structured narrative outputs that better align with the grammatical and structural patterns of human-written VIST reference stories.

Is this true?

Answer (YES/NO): NO